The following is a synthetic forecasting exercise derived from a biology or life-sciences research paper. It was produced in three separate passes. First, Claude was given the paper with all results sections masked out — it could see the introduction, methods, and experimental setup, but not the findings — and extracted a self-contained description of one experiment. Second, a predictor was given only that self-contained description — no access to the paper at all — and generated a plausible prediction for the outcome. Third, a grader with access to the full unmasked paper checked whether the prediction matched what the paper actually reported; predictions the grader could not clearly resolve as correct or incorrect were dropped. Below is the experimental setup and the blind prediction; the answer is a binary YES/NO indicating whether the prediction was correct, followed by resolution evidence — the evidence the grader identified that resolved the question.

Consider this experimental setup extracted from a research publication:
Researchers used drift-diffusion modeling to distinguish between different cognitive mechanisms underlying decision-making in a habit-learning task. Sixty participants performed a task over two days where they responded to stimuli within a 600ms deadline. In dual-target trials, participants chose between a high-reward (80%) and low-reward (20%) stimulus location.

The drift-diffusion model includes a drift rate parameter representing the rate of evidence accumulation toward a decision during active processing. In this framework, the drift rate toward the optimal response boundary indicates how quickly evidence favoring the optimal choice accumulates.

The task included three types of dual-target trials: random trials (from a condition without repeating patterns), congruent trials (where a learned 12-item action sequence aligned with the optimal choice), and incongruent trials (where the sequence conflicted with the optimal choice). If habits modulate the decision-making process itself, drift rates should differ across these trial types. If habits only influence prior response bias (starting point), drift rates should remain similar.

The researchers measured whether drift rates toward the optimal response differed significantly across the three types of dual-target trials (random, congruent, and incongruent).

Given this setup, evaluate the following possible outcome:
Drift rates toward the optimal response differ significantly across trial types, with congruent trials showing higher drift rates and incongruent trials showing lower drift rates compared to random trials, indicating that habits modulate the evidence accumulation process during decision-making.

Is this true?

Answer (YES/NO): NO